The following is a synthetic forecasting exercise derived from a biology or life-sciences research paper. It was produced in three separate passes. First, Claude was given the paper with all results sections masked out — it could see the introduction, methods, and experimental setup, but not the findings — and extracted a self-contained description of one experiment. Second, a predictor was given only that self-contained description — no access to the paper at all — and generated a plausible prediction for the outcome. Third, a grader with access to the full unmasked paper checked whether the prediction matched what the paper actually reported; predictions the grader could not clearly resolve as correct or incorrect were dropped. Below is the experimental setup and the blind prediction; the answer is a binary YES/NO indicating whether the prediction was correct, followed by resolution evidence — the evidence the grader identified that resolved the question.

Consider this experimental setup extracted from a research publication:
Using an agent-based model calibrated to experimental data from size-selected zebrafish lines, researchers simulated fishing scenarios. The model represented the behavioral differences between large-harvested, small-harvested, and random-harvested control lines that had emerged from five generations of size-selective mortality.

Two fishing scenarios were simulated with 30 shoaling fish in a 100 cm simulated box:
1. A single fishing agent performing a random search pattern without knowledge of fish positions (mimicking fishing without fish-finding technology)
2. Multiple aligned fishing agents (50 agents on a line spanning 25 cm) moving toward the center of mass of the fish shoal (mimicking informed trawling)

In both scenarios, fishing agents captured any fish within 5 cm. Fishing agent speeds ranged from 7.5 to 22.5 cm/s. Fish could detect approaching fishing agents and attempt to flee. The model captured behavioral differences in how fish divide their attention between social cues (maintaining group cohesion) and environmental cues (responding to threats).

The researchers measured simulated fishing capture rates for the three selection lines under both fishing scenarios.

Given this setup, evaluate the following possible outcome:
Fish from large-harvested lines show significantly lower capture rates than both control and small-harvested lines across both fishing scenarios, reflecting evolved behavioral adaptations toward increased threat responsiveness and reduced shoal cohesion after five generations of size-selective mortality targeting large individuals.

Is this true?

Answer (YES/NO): YES